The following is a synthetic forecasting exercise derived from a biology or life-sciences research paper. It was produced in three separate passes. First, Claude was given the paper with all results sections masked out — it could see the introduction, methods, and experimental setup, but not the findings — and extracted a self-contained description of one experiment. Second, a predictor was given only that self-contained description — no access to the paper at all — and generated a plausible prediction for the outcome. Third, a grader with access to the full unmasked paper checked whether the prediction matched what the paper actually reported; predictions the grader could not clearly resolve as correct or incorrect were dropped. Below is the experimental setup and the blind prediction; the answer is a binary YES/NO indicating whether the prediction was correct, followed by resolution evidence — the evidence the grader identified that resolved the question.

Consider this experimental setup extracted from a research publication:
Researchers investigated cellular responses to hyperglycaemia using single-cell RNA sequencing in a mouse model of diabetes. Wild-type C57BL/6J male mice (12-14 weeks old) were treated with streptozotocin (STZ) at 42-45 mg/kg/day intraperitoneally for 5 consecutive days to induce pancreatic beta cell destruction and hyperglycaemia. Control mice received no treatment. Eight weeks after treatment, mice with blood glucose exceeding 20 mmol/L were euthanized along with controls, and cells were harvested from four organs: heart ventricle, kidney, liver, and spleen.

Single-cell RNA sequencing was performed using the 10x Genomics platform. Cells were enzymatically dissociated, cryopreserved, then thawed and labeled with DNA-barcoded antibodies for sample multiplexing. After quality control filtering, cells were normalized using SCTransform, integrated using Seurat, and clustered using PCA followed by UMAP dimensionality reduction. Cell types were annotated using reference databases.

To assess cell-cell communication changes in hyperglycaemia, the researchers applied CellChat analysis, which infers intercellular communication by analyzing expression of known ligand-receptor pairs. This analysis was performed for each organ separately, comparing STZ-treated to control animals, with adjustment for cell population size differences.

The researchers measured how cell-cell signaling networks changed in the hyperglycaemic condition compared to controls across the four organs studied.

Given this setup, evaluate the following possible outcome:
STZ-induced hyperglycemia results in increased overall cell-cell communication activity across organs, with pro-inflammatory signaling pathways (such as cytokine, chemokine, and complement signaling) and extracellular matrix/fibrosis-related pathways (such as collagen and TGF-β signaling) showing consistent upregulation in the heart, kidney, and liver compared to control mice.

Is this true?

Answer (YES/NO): NO